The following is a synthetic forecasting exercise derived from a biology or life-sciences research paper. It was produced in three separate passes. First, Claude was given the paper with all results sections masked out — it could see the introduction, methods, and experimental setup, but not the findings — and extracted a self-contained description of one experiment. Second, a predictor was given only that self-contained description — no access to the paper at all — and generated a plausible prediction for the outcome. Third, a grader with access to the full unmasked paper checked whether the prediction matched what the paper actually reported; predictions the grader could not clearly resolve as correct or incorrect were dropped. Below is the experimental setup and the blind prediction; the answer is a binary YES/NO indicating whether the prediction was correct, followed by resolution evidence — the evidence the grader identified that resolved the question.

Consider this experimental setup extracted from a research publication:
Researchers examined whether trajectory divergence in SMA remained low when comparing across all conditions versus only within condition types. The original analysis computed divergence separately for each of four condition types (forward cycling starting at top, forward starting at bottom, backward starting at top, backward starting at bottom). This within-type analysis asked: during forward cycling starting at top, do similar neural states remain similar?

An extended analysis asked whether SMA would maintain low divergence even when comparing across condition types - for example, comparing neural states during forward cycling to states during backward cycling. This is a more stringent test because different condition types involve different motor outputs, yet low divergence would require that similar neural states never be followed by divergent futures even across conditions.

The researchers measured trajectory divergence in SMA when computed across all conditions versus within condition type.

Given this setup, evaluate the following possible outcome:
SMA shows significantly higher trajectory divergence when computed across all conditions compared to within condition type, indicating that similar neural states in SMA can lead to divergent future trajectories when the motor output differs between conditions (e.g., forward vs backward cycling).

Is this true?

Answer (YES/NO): NO